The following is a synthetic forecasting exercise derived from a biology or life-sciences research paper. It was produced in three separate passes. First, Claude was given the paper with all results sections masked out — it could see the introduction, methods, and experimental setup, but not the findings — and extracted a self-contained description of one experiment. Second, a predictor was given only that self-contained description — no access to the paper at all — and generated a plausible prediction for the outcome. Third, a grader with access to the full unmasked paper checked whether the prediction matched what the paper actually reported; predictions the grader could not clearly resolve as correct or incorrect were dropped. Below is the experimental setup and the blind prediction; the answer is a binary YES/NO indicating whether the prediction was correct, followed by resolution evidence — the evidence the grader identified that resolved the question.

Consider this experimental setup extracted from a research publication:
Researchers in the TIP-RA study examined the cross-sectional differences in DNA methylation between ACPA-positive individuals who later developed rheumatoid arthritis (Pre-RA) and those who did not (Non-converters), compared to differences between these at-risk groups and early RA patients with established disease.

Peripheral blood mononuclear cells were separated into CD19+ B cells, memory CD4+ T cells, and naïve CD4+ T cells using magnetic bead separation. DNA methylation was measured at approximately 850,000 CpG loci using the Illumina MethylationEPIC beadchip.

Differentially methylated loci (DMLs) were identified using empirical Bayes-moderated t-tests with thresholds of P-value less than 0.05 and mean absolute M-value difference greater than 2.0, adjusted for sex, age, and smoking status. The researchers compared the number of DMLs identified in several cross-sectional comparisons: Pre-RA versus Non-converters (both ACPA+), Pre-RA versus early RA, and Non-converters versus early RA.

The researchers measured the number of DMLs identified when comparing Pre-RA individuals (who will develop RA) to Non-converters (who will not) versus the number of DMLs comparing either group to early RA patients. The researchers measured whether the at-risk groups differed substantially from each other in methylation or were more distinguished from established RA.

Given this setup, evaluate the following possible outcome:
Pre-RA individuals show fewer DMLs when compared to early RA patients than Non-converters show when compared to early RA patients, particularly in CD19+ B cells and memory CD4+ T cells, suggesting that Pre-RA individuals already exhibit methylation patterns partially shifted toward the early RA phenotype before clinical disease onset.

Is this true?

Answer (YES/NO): NO